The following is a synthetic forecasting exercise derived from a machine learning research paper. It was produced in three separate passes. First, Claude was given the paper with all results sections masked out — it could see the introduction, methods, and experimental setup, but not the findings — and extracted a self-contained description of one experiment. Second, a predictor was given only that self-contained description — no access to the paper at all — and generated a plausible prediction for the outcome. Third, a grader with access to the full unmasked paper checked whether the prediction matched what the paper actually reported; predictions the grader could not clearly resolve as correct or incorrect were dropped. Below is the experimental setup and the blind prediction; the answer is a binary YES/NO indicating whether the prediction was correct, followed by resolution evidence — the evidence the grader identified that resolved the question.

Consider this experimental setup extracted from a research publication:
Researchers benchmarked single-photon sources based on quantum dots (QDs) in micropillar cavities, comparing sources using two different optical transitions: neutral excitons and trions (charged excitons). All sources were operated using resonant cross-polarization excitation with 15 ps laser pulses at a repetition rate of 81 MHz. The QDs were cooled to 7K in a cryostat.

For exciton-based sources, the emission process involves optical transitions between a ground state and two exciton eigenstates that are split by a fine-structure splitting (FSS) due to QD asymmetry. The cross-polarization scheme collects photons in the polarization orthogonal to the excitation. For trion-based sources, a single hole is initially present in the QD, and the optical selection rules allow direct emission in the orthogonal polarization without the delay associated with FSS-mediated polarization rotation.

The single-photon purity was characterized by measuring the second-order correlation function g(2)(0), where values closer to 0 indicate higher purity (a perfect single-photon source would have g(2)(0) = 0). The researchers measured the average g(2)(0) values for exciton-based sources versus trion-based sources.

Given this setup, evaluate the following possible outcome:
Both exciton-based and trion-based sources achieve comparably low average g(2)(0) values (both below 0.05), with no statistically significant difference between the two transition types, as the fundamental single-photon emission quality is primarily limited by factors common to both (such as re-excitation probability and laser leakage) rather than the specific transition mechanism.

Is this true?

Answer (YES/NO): NO